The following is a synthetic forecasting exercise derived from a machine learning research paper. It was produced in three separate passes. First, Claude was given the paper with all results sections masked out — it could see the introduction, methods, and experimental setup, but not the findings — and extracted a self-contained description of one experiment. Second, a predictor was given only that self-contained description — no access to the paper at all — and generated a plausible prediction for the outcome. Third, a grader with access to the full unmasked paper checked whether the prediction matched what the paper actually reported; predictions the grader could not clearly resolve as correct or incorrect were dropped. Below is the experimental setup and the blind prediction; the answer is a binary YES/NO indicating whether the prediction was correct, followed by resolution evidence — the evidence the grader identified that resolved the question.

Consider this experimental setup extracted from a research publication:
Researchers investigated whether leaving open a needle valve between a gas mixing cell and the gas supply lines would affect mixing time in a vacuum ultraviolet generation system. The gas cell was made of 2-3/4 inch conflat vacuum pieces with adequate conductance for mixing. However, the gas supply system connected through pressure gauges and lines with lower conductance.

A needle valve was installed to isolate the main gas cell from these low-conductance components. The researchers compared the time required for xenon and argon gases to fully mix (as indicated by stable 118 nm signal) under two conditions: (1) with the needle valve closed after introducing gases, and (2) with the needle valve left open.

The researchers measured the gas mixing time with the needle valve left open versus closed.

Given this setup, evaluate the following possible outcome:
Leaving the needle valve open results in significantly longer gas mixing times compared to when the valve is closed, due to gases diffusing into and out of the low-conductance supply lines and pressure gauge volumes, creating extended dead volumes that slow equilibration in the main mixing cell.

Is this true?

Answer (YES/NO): YES